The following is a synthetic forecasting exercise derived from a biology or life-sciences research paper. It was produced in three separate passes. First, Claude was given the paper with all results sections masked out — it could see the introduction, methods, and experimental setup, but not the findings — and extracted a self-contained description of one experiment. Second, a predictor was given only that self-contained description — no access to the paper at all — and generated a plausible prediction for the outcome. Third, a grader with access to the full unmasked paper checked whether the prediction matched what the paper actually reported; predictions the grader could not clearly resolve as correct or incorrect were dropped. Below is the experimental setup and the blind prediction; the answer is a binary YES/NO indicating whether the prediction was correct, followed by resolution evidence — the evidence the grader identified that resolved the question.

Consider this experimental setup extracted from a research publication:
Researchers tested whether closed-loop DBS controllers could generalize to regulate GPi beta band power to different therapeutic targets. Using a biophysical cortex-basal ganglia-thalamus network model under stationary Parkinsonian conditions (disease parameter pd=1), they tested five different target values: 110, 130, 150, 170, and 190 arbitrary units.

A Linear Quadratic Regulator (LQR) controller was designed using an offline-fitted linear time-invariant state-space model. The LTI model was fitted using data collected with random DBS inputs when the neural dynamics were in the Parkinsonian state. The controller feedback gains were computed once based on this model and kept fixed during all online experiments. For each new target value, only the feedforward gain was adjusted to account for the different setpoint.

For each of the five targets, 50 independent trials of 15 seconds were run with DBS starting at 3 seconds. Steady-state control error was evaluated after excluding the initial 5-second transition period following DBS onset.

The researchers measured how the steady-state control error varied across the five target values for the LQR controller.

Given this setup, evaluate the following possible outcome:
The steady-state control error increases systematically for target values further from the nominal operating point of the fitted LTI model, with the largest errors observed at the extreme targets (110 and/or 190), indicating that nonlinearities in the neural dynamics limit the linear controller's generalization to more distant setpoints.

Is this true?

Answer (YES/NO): NO